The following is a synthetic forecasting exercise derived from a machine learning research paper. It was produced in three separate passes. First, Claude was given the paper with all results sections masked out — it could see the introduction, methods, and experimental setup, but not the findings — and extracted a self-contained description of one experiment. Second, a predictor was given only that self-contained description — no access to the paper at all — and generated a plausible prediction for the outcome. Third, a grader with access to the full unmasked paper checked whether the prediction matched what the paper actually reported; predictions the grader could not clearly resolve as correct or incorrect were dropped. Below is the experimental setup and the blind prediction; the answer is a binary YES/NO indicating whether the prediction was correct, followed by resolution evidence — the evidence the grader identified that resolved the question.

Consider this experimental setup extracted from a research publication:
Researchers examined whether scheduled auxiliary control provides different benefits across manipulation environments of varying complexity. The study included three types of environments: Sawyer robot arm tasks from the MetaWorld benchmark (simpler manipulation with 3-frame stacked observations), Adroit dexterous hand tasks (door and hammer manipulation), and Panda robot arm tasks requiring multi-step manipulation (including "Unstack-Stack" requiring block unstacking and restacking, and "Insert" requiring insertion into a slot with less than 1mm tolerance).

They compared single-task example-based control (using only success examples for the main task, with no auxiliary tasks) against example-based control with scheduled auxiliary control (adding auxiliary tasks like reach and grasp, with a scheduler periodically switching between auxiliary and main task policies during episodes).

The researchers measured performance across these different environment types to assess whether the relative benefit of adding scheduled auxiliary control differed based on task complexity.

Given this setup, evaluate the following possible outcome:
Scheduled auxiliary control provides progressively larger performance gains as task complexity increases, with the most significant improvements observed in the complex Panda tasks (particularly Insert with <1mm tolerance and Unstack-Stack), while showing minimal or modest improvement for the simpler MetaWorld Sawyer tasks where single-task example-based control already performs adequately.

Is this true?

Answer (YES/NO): NO